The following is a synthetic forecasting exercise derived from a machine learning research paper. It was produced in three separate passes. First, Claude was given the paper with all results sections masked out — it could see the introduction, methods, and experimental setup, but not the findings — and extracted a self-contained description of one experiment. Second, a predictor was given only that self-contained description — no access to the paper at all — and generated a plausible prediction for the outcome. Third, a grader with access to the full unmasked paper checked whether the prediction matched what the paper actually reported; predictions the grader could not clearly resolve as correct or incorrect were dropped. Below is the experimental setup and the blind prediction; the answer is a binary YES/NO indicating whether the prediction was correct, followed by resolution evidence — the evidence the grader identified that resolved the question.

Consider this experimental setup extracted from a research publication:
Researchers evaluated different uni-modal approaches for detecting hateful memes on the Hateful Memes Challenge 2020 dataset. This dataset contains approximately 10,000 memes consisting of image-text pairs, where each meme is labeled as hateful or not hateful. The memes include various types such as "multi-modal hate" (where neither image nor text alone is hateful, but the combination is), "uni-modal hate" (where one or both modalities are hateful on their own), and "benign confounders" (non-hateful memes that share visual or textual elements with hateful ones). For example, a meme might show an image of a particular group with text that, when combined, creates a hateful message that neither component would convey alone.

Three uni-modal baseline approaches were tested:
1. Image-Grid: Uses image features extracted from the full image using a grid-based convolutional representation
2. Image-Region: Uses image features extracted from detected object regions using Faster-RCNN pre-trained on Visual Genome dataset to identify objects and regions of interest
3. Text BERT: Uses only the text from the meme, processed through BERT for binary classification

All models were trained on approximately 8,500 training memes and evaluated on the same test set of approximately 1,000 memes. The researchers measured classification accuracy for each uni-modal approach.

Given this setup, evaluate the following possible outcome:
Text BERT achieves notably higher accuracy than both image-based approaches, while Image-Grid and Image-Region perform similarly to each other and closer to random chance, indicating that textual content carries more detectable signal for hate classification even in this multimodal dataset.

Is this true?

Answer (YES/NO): YES